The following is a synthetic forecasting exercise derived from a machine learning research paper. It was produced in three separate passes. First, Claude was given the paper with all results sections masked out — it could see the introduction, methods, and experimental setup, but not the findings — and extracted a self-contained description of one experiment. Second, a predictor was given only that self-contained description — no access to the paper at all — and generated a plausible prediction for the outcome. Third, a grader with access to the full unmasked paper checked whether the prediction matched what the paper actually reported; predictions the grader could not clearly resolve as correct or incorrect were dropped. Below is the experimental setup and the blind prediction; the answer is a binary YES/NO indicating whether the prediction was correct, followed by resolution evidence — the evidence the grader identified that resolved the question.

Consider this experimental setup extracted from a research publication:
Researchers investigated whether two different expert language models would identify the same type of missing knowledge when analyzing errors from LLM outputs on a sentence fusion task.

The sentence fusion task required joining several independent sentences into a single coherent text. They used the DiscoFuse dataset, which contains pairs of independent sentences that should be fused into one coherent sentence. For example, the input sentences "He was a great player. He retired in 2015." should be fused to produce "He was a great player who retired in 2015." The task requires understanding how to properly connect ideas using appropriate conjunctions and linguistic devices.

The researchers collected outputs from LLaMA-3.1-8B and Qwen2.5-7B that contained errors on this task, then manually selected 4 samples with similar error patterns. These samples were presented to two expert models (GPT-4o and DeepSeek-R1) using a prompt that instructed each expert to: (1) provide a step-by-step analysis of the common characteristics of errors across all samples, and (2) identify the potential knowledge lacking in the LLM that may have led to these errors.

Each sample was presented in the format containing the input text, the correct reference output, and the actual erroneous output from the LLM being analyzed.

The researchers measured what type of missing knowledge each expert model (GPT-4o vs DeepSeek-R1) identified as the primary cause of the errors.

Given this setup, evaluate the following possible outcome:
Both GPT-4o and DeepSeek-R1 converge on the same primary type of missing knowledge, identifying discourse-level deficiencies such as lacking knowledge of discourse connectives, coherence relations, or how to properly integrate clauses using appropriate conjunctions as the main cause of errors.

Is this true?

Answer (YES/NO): YES